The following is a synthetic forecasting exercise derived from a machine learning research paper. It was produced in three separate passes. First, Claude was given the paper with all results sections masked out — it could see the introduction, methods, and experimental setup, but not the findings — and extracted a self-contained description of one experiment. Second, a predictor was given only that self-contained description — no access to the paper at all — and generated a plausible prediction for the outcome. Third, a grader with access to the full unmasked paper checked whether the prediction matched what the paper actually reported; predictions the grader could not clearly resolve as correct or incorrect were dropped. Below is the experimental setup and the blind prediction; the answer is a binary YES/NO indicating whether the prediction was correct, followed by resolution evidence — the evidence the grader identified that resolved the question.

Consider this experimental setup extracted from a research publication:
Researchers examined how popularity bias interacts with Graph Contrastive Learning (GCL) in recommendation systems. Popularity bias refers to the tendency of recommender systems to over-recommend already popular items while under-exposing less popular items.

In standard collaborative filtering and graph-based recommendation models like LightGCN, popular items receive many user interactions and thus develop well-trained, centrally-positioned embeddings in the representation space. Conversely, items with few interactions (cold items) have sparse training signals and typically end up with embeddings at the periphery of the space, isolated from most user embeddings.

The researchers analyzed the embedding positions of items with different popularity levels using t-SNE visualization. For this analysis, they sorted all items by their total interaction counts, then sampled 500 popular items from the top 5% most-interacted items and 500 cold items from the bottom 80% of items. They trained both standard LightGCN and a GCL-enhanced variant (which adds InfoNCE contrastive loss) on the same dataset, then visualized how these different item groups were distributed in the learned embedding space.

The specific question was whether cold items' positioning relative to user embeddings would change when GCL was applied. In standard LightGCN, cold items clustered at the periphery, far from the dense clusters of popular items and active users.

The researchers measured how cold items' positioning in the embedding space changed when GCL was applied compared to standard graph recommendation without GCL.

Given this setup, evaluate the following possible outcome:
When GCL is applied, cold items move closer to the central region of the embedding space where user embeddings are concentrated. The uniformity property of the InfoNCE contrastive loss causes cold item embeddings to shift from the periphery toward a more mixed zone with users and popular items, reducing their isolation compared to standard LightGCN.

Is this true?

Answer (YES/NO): YES